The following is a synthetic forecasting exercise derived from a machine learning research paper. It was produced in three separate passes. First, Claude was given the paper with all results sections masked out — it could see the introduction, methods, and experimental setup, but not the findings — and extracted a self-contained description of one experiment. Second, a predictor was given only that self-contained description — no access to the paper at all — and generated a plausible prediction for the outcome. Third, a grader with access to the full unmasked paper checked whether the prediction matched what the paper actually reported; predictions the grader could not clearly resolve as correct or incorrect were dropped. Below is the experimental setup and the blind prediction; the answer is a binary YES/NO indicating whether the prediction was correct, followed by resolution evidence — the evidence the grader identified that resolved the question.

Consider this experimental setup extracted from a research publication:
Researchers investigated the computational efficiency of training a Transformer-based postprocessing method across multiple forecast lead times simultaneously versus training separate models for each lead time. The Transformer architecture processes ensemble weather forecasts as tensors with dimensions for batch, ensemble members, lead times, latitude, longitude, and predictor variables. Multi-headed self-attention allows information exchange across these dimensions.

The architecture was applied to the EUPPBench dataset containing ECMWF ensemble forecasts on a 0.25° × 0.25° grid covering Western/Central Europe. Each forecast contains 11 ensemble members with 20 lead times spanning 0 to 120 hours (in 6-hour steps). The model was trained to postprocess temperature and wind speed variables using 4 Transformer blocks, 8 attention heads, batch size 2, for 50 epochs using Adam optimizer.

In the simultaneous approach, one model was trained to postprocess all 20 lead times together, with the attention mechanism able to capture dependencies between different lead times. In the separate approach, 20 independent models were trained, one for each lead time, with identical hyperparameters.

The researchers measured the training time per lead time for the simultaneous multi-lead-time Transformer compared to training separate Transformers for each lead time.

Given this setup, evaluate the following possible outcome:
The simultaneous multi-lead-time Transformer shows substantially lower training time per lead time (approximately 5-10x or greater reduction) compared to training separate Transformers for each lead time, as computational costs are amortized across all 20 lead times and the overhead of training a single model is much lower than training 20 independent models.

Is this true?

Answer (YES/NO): NO